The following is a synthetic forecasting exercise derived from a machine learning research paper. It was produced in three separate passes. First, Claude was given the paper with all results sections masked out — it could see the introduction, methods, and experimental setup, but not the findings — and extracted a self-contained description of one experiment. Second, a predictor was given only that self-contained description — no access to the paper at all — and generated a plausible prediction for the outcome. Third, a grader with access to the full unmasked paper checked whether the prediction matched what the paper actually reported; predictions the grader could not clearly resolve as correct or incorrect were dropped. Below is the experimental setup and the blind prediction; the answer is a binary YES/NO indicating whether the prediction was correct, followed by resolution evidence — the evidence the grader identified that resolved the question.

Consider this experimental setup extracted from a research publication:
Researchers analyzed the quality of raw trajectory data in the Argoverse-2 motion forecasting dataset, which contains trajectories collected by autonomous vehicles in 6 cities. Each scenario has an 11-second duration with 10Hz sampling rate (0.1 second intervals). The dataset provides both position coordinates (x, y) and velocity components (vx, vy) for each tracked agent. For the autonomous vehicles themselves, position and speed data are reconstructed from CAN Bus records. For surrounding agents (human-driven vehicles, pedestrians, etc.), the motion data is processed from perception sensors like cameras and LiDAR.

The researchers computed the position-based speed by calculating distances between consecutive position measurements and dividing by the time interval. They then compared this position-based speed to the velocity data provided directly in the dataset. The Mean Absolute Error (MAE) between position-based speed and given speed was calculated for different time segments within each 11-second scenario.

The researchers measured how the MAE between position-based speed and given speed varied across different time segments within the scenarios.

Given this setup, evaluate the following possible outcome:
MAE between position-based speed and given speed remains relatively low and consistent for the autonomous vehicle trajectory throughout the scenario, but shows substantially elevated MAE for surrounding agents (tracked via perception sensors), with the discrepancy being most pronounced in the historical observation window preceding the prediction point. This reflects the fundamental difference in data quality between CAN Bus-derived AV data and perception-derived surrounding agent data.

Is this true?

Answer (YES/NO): NO